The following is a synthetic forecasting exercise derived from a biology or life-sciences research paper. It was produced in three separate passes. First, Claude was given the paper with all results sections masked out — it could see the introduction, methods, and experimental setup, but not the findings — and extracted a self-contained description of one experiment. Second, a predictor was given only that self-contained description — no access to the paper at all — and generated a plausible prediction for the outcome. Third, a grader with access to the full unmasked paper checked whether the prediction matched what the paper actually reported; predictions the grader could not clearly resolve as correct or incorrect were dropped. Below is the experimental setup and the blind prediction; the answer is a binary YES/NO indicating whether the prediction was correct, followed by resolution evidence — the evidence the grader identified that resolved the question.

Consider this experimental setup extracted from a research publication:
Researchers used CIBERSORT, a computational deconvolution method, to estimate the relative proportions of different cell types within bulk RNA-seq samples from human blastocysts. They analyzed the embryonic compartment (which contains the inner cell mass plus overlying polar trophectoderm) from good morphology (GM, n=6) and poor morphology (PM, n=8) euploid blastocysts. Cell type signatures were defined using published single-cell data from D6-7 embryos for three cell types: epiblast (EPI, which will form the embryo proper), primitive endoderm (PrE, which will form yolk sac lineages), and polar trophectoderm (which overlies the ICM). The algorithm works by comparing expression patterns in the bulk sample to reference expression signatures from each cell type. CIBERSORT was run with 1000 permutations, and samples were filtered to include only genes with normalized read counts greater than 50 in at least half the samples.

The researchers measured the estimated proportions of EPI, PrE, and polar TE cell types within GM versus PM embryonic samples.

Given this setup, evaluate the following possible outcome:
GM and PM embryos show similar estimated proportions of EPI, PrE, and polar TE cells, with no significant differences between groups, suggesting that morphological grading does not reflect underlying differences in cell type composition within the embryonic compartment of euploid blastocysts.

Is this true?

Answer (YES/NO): NO